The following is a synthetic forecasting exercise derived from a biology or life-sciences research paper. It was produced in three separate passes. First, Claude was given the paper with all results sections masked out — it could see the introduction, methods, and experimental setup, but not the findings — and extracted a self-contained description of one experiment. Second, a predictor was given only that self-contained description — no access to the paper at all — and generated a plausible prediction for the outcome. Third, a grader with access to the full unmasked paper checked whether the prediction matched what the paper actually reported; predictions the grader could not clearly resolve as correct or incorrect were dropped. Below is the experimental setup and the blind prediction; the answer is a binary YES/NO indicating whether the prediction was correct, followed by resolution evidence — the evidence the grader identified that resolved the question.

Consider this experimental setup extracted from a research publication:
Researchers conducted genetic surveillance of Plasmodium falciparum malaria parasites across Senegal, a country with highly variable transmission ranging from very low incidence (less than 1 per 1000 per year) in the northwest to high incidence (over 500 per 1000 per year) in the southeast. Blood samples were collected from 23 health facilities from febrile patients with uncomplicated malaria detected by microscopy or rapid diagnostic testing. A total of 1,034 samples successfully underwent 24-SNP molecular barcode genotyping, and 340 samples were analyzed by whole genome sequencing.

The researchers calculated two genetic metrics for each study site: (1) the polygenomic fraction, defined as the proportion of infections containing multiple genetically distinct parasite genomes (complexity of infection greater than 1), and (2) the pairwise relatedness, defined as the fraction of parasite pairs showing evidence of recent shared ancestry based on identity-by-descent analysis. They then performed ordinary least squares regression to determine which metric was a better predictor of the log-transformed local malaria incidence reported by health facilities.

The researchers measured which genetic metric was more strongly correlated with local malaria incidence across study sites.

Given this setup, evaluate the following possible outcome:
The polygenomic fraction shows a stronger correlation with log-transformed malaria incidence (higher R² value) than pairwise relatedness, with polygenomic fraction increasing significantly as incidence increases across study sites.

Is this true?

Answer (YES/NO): YES